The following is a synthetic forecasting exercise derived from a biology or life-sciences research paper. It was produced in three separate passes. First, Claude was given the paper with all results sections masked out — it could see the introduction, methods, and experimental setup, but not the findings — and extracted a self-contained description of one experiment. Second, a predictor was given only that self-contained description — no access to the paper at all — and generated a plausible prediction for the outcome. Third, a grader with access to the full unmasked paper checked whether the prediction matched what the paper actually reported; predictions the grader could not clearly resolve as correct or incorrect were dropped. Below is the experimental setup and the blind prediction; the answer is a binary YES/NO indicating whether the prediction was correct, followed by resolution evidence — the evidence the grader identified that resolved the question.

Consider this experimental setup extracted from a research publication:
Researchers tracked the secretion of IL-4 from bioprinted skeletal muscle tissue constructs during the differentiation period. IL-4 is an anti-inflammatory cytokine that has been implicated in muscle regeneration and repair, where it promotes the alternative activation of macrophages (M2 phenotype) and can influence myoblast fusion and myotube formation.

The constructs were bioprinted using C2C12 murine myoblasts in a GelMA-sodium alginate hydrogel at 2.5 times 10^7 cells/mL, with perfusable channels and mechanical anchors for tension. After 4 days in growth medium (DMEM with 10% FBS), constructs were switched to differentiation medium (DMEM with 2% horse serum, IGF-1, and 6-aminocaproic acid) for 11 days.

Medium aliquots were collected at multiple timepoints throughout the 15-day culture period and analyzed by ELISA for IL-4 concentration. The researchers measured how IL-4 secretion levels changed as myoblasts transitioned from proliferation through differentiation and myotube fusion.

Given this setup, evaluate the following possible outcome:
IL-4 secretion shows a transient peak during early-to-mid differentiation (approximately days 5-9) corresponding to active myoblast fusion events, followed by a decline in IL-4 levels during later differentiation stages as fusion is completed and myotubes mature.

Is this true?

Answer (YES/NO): NO